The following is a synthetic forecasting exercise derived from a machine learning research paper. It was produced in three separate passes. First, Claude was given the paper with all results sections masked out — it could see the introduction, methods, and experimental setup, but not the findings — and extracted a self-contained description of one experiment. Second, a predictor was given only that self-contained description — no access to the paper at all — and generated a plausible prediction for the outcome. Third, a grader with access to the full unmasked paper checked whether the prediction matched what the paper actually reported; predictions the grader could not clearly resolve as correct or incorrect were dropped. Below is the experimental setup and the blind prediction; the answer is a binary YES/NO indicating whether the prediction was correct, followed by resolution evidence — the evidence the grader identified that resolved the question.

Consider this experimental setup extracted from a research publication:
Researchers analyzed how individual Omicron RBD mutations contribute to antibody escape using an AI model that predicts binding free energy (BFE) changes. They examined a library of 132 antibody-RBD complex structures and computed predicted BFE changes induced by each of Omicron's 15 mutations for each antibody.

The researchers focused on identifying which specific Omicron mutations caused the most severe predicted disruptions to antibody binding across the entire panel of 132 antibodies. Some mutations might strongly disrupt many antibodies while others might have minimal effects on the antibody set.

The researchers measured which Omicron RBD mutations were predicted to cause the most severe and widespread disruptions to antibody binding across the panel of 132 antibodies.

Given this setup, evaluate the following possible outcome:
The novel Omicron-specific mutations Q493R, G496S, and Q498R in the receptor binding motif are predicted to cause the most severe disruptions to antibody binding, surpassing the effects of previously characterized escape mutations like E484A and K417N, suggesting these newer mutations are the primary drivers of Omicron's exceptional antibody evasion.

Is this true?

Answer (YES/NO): NO